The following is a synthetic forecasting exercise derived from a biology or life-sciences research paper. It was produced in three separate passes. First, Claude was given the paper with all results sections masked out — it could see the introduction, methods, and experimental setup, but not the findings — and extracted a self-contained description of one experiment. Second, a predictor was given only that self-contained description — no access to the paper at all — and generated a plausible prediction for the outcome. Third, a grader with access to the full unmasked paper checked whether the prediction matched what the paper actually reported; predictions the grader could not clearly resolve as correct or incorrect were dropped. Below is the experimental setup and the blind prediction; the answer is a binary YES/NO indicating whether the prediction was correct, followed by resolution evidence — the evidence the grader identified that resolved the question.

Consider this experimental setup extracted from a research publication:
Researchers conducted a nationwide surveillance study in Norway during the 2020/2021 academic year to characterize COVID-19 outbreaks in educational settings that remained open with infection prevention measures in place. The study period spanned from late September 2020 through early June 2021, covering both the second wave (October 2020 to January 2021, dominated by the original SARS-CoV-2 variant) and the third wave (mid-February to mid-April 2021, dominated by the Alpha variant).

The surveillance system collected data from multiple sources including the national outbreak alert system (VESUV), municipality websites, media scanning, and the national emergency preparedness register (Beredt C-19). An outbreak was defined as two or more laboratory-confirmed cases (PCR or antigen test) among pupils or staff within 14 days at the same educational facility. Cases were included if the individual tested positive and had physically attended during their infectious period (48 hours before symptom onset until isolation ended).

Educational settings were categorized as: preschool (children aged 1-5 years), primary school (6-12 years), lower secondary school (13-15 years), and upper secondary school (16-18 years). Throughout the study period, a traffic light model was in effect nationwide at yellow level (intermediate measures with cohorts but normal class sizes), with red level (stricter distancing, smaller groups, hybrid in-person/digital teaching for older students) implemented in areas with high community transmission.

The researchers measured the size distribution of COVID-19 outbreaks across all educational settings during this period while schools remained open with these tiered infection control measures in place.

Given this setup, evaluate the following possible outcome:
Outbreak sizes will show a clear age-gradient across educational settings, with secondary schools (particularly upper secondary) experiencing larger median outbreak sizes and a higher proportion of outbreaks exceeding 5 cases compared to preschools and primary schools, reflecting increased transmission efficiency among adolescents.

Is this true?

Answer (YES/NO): NO